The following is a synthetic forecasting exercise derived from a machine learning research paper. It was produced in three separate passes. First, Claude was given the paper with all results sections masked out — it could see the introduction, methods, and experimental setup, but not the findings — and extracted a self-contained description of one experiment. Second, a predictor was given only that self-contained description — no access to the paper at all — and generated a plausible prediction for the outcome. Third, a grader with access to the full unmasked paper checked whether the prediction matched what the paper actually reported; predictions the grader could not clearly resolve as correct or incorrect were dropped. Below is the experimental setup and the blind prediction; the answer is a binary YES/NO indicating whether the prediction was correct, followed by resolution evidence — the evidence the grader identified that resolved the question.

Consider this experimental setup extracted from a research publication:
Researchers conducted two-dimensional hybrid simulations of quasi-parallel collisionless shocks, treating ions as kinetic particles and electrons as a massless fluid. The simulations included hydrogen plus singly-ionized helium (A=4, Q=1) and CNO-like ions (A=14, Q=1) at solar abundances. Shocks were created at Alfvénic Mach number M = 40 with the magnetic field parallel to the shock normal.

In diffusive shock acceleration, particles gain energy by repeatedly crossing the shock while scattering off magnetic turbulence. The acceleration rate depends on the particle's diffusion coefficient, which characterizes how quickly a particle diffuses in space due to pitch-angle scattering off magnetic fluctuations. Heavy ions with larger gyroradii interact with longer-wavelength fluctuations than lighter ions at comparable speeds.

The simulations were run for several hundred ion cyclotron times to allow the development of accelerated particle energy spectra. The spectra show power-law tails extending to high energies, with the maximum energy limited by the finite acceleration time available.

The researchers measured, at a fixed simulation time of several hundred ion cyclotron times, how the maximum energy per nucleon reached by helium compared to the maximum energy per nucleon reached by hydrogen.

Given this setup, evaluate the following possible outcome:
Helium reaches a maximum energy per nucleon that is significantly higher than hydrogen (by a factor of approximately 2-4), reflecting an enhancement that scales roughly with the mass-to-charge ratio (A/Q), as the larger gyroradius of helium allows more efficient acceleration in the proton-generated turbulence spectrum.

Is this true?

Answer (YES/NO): NO